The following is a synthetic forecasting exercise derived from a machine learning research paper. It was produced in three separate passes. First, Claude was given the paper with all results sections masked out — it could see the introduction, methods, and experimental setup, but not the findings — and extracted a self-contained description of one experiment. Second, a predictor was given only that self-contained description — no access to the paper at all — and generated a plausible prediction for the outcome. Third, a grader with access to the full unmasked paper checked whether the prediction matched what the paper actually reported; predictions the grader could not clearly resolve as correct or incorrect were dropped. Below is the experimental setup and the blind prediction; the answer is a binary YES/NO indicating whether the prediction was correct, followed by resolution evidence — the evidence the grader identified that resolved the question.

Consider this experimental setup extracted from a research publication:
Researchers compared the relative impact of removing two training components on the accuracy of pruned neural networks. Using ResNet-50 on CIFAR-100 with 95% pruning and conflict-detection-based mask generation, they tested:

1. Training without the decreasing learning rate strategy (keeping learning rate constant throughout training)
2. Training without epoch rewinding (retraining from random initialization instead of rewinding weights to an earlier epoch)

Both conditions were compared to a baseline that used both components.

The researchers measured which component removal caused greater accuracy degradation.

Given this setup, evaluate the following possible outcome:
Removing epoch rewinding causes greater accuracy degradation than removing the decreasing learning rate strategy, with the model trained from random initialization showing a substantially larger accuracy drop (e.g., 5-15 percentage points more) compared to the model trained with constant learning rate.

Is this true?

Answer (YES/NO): NO